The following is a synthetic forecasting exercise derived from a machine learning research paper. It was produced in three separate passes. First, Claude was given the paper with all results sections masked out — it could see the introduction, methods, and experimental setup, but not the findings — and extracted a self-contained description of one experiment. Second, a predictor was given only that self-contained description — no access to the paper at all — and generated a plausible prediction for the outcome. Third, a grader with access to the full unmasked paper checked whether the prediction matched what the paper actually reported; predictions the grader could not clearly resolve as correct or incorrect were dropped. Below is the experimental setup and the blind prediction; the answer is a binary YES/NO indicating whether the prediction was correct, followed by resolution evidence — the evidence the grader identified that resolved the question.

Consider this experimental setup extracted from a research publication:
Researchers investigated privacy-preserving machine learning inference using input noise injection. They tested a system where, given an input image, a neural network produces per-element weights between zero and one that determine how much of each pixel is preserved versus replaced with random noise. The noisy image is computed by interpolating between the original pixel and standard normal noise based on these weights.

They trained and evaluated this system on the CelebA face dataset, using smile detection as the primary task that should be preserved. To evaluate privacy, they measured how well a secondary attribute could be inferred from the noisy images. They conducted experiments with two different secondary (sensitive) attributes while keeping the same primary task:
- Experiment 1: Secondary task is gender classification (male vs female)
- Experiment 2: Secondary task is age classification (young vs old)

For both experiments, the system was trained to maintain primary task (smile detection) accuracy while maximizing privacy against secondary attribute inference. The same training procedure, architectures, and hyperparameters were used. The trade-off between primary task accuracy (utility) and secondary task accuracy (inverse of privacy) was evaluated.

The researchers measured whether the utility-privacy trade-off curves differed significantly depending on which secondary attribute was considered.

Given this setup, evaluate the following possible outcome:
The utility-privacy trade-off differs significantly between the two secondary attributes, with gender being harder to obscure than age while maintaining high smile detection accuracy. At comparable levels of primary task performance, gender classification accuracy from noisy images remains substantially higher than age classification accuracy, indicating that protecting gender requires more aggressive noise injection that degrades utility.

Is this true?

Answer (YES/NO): NO